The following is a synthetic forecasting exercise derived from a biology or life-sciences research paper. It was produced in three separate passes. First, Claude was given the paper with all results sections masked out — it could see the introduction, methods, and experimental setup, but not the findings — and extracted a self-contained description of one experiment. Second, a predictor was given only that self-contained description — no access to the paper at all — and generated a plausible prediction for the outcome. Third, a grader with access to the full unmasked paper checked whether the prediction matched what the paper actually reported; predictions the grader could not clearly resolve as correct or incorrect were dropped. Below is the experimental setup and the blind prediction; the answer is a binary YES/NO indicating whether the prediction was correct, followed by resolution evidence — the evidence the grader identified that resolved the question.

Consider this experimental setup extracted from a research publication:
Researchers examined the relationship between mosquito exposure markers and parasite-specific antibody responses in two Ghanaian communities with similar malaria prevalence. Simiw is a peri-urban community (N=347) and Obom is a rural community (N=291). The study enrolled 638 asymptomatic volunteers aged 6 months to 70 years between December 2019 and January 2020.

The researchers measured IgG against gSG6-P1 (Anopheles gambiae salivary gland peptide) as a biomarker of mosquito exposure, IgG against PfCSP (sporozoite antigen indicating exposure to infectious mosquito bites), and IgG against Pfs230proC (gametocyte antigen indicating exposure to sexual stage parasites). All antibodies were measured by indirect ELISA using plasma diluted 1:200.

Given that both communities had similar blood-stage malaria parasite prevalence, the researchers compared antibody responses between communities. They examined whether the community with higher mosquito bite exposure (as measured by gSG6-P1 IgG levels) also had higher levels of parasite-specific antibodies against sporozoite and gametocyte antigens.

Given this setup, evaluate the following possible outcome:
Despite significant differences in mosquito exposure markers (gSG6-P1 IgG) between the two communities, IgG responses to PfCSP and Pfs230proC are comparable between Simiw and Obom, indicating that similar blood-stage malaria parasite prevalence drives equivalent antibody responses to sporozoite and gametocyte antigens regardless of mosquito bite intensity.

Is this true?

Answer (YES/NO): NO